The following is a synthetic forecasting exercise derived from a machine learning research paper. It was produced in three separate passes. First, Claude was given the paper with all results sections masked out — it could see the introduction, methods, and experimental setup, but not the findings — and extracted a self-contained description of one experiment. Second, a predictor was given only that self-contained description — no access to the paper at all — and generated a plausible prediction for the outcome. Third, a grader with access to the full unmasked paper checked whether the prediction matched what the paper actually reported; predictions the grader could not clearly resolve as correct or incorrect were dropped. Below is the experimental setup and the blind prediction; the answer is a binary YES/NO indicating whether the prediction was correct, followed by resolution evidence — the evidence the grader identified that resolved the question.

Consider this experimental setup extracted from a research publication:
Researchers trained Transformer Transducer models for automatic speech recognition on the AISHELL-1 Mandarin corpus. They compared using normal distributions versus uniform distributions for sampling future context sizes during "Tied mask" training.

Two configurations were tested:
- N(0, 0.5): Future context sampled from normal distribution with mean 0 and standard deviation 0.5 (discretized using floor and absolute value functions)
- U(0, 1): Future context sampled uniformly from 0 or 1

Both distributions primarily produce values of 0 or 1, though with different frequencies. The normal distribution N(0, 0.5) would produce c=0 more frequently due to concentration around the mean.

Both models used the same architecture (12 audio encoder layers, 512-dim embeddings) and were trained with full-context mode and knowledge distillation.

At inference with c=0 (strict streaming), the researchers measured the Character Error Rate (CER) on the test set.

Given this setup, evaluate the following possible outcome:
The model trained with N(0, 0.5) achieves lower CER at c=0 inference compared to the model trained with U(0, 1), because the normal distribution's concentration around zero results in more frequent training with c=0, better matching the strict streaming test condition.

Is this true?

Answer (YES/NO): YES